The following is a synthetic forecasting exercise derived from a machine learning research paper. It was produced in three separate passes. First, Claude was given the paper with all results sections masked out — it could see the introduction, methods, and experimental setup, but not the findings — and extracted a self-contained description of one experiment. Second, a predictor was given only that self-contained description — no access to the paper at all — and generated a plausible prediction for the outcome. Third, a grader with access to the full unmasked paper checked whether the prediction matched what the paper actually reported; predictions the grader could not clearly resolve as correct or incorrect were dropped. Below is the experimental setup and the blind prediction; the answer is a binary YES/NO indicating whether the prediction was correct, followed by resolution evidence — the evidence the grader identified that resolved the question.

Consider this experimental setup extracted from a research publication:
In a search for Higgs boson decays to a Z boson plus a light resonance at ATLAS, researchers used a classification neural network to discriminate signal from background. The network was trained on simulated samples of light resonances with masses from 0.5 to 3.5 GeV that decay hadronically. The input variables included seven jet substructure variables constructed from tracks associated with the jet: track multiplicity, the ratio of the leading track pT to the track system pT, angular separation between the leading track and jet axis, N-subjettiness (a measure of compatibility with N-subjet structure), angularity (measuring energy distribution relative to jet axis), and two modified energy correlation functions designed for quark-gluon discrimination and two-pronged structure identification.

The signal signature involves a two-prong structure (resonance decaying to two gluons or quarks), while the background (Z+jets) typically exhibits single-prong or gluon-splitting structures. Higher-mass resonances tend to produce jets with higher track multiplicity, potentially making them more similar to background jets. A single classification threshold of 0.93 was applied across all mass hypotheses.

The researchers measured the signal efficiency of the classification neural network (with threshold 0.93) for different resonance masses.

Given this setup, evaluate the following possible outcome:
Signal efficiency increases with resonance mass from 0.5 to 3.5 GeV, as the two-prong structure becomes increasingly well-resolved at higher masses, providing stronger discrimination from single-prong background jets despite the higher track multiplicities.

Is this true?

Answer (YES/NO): NO